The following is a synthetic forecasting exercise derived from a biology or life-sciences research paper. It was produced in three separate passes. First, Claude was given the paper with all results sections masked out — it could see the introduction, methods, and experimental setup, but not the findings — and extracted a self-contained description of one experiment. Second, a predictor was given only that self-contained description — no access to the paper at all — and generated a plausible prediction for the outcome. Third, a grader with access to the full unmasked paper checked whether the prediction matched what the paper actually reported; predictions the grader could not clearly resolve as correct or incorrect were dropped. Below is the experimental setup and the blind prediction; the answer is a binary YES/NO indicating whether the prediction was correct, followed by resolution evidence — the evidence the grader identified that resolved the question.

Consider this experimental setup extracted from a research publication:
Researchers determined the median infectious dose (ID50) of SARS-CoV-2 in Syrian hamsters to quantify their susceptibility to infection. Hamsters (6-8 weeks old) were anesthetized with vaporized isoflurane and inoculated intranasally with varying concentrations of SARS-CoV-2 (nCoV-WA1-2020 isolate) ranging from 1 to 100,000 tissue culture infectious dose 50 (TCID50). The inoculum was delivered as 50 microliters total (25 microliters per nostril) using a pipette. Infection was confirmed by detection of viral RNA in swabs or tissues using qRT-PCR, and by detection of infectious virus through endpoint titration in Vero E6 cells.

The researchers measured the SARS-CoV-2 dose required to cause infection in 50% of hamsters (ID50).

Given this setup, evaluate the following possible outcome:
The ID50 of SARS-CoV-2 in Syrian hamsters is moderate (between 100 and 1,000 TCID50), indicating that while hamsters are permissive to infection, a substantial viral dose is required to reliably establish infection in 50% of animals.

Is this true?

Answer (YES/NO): NO